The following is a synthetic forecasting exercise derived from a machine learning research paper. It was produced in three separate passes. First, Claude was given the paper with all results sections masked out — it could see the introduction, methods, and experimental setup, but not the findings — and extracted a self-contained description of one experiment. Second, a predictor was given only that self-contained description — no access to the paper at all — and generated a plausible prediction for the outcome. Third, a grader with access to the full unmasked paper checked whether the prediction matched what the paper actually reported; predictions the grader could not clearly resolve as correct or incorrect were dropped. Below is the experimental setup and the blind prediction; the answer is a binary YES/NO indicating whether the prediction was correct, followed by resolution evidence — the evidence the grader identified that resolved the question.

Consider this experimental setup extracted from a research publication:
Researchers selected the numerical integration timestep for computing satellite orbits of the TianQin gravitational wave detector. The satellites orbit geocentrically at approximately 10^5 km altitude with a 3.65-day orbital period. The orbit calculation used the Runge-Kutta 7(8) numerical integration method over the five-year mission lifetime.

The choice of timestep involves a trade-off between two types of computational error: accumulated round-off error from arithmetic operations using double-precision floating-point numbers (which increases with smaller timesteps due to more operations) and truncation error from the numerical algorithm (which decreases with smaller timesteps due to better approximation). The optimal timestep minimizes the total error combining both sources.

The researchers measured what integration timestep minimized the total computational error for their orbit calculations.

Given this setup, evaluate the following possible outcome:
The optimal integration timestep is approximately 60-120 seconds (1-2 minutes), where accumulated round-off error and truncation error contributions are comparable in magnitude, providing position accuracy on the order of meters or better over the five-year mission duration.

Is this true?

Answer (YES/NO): NO